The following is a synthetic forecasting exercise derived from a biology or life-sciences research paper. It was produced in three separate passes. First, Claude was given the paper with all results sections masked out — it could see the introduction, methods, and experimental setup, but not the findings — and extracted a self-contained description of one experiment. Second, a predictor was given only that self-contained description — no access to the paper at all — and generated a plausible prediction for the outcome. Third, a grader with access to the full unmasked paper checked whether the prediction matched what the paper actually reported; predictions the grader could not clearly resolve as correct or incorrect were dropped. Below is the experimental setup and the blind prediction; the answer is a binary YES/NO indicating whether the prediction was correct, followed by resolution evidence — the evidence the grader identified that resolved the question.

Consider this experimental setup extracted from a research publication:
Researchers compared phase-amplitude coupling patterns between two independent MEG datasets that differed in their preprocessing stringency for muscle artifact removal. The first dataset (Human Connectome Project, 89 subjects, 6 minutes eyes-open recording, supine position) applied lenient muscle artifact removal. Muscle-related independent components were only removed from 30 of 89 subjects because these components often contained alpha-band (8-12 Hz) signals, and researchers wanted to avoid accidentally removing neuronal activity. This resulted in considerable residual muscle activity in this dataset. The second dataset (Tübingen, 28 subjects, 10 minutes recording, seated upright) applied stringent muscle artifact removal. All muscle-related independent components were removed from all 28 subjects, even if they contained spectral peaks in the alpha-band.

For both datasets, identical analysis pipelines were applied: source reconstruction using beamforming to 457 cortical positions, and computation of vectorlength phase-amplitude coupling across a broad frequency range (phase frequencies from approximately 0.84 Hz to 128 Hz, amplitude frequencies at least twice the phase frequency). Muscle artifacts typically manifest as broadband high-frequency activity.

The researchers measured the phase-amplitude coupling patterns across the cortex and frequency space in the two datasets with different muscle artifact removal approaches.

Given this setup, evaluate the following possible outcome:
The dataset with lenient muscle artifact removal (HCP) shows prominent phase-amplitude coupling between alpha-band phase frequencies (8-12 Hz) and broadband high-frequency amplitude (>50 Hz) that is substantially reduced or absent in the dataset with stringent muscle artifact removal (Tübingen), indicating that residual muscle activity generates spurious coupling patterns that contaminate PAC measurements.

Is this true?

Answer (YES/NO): NO